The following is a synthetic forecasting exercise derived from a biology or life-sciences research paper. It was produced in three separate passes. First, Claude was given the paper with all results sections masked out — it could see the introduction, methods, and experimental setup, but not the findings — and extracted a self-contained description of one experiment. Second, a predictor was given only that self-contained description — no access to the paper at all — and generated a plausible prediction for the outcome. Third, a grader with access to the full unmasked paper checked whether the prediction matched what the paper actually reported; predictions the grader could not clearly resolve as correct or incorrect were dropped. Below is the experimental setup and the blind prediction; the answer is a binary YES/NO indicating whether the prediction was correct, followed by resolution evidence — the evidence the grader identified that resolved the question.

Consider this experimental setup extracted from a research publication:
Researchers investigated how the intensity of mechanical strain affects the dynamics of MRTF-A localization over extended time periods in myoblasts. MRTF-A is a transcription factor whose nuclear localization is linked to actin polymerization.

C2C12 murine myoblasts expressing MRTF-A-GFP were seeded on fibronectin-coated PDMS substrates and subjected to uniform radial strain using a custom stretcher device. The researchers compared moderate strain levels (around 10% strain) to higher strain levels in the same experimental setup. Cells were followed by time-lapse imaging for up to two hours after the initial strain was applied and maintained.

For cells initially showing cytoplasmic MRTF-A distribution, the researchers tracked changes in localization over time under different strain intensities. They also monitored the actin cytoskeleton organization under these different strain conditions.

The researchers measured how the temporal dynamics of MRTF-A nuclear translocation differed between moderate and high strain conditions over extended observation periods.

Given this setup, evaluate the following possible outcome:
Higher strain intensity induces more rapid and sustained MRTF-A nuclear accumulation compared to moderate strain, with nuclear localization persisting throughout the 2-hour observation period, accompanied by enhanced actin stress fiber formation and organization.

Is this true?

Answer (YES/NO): NO